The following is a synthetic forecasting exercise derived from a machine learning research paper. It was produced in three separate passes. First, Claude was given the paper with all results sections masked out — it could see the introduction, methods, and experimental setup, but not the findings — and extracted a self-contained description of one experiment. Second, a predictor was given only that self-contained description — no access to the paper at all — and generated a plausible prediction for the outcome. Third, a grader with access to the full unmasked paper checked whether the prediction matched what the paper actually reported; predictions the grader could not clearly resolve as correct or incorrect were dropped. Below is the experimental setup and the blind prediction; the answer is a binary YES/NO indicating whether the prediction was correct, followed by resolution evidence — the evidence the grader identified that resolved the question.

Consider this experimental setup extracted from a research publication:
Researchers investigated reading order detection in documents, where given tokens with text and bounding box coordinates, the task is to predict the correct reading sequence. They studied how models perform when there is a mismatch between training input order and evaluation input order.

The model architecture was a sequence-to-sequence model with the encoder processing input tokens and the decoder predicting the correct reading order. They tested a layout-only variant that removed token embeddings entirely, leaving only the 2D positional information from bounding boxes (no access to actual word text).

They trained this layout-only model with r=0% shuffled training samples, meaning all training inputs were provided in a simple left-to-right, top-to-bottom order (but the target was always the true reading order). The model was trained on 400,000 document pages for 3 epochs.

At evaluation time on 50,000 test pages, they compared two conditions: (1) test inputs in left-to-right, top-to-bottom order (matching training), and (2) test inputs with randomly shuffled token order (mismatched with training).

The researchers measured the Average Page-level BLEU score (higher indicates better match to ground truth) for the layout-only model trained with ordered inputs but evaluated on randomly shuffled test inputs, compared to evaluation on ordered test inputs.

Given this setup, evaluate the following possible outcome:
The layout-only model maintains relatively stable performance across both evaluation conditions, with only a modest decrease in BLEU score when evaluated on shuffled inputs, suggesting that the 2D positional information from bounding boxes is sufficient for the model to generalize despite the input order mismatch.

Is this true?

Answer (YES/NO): NO